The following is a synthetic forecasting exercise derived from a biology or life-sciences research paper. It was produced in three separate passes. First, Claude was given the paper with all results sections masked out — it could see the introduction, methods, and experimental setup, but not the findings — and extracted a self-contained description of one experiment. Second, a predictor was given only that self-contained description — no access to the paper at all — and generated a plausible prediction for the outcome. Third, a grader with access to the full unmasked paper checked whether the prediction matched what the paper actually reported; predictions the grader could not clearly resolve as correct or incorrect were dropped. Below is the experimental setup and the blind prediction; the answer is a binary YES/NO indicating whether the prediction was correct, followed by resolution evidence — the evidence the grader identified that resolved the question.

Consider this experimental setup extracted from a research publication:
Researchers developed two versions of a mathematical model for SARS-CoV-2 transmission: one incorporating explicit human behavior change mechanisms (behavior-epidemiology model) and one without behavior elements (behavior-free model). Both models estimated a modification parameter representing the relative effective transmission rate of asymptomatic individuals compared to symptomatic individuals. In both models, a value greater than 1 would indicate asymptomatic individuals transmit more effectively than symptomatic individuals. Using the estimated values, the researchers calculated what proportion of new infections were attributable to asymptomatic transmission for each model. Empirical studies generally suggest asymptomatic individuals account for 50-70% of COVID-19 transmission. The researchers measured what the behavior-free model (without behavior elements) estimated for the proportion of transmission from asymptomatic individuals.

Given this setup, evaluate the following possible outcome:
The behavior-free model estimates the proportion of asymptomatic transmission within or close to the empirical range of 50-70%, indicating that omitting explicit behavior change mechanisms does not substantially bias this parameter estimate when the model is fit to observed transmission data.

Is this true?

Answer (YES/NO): NO